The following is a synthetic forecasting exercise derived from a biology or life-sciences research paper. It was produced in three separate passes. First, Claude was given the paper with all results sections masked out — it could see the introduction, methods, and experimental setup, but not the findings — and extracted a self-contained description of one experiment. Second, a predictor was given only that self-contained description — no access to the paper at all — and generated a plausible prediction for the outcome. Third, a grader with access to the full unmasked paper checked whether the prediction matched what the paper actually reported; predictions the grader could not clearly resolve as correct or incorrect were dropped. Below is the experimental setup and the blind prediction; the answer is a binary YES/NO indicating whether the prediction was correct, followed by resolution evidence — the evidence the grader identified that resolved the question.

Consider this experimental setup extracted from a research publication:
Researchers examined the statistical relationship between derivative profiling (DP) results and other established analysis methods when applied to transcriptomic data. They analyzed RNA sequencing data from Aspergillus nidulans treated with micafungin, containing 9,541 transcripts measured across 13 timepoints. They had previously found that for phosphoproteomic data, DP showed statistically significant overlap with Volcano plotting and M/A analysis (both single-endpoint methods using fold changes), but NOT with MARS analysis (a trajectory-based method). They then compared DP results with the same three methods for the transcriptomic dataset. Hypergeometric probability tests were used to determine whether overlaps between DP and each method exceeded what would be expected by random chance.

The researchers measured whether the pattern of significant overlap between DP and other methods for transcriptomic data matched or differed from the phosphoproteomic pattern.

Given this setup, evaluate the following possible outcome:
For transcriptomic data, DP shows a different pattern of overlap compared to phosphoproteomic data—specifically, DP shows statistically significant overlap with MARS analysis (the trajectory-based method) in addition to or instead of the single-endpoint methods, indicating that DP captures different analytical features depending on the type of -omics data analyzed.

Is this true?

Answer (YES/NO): NO